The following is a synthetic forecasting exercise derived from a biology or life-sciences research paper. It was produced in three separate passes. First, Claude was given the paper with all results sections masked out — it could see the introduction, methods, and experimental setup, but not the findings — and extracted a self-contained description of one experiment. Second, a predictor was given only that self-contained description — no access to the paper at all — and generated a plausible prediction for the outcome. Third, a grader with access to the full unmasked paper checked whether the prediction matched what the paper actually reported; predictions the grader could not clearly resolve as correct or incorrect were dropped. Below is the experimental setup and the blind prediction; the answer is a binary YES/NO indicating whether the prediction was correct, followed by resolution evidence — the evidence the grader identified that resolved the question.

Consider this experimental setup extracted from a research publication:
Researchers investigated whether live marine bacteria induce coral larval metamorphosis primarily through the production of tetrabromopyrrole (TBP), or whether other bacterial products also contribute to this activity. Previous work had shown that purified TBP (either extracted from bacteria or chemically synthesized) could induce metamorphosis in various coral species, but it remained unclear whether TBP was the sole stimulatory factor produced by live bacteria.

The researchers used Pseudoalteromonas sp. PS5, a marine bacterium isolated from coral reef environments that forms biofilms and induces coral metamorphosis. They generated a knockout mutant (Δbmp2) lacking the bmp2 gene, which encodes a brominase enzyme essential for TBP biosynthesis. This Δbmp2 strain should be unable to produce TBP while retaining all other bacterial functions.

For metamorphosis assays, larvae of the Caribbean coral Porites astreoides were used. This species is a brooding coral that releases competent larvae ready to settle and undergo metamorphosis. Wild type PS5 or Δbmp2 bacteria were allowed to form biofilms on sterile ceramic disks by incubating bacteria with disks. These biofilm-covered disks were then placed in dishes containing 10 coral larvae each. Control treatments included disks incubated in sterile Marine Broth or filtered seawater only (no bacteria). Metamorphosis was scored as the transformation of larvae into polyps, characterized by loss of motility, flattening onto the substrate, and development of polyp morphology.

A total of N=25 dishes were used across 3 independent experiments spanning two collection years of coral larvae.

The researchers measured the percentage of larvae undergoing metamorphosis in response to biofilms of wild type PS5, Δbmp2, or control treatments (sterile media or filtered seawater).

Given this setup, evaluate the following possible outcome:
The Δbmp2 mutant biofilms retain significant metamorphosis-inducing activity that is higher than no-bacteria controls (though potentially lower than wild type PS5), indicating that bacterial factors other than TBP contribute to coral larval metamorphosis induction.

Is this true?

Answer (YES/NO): NO